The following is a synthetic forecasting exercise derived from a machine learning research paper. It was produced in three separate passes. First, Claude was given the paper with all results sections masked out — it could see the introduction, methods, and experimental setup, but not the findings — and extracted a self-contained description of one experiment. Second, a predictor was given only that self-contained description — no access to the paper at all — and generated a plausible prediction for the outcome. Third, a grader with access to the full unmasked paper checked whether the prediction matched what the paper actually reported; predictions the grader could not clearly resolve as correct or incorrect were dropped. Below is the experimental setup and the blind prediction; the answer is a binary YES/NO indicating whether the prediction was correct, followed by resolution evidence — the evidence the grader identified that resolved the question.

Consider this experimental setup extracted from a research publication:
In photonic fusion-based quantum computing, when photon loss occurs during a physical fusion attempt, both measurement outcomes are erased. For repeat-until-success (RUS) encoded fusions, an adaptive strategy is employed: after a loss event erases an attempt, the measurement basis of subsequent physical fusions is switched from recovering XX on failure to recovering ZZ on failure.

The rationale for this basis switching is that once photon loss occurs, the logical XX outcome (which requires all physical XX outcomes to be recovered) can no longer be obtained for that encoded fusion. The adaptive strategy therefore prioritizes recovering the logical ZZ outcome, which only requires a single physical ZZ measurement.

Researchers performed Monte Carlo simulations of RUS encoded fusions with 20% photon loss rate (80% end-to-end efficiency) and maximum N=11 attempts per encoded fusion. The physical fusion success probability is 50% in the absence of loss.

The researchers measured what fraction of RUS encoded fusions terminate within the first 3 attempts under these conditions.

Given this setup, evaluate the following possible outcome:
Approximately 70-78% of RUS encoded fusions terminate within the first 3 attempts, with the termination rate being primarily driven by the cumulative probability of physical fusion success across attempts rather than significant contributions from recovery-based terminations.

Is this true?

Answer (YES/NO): NO